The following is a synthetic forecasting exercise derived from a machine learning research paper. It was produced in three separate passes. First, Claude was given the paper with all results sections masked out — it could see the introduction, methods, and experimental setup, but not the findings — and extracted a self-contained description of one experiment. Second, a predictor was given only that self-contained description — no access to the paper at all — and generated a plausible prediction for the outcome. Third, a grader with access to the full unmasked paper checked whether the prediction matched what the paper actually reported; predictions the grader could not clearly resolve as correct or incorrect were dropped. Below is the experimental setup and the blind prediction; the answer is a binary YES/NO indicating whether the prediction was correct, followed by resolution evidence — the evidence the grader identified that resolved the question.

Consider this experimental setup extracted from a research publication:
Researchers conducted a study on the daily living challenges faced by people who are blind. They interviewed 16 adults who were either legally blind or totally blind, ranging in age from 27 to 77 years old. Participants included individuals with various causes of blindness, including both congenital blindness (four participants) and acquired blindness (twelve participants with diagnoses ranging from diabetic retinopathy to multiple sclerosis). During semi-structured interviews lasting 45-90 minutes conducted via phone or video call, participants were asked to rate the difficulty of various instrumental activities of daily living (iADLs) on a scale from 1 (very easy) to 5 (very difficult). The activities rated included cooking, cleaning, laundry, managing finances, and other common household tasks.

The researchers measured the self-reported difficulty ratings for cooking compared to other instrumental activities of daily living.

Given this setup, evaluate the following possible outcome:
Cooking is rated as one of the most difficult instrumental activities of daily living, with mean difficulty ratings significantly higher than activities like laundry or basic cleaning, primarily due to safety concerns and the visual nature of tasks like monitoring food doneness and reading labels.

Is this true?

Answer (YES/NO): NO